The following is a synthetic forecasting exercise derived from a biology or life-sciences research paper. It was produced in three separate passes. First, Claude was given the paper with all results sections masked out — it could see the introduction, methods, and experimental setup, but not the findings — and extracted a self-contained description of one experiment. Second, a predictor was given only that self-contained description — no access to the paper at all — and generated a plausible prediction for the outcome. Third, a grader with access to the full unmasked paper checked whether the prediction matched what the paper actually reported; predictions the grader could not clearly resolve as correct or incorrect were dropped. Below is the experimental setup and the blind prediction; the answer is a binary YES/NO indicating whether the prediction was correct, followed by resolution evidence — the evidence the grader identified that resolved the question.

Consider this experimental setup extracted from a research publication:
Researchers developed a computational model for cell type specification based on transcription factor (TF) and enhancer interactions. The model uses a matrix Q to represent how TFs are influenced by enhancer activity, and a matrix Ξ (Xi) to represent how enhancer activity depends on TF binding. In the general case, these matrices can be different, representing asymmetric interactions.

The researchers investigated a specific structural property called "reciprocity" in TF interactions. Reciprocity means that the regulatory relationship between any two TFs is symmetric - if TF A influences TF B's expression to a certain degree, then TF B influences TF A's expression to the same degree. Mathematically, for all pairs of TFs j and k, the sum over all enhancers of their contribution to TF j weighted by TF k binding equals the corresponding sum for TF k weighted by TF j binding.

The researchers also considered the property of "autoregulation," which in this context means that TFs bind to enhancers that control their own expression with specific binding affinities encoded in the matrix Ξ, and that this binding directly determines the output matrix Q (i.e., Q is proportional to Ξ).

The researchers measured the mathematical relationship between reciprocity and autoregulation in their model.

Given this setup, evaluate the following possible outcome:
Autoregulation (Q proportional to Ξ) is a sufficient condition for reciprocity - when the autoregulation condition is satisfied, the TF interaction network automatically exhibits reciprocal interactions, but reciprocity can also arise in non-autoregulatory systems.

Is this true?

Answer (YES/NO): NO